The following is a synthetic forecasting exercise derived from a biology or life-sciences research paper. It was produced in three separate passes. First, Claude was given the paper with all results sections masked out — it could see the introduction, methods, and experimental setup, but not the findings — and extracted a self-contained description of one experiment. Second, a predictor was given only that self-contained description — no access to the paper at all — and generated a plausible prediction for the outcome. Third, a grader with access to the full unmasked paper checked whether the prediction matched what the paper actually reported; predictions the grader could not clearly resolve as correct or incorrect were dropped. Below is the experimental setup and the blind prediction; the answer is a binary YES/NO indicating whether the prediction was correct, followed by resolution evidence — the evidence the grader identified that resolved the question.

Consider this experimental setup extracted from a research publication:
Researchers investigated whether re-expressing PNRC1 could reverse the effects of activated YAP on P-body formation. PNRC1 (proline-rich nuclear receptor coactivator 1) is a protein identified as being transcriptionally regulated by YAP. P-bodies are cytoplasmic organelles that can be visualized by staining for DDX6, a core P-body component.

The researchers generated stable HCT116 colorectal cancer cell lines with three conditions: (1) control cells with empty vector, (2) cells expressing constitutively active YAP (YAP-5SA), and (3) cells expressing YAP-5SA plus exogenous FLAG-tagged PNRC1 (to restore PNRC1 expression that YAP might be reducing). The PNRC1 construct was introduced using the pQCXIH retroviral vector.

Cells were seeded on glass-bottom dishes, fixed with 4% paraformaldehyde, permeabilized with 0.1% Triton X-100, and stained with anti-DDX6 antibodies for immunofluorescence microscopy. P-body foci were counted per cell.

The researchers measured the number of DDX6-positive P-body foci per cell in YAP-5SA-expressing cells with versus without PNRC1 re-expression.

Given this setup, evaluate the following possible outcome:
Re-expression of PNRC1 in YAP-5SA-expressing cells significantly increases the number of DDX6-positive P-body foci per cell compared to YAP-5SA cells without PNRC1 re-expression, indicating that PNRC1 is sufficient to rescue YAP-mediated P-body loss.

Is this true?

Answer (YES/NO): NO